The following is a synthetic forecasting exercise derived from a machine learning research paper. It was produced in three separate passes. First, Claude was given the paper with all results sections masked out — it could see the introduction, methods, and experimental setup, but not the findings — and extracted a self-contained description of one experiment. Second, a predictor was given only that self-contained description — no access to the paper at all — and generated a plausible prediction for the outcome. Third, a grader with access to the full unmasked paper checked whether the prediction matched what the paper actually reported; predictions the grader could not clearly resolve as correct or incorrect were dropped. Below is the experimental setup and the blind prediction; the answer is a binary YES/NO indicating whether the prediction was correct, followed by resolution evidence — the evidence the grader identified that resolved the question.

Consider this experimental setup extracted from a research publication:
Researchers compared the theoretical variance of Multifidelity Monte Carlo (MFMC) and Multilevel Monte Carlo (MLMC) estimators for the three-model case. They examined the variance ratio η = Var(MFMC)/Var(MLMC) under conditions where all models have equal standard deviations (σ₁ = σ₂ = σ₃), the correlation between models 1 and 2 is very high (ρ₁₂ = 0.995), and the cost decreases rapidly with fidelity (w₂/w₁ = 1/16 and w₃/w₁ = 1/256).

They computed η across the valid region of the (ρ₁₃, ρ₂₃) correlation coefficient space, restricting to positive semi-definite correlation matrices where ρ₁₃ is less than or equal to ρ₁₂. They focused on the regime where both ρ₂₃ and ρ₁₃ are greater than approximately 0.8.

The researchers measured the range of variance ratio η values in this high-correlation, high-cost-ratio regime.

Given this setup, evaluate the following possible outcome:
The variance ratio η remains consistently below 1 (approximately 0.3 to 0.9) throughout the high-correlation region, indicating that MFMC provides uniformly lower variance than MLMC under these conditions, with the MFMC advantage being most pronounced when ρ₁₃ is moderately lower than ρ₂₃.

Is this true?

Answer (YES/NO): NO